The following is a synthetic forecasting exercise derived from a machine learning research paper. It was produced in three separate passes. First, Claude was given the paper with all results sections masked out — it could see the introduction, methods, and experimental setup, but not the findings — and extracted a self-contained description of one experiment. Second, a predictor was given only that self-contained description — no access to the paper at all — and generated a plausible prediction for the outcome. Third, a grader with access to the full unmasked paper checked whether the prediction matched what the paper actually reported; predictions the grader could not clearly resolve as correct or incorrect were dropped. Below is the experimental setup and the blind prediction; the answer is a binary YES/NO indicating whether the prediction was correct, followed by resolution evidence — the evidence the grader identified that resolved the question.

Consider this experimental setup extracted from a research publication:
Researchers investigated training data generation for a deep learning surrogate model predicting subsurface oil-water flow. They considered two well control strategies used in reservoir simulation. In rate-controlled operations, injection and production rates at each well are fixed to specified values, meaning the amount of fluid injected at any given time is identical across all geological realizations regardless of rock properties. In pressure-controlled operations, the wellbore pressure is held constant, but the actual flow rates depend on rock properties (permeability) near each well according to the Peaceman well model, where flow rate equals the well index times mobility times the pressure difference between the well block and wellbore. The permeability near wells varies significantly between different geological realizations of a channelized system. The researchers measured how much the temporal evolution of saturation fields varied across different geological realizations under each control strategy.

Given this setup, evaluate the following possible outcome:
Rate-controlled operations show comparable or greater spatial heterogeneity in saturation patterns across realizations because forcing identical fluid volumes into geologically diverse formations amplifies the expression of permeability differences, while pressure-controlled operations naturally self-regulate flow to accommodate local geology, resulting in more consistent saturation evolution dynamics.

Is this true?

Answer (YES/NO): NO